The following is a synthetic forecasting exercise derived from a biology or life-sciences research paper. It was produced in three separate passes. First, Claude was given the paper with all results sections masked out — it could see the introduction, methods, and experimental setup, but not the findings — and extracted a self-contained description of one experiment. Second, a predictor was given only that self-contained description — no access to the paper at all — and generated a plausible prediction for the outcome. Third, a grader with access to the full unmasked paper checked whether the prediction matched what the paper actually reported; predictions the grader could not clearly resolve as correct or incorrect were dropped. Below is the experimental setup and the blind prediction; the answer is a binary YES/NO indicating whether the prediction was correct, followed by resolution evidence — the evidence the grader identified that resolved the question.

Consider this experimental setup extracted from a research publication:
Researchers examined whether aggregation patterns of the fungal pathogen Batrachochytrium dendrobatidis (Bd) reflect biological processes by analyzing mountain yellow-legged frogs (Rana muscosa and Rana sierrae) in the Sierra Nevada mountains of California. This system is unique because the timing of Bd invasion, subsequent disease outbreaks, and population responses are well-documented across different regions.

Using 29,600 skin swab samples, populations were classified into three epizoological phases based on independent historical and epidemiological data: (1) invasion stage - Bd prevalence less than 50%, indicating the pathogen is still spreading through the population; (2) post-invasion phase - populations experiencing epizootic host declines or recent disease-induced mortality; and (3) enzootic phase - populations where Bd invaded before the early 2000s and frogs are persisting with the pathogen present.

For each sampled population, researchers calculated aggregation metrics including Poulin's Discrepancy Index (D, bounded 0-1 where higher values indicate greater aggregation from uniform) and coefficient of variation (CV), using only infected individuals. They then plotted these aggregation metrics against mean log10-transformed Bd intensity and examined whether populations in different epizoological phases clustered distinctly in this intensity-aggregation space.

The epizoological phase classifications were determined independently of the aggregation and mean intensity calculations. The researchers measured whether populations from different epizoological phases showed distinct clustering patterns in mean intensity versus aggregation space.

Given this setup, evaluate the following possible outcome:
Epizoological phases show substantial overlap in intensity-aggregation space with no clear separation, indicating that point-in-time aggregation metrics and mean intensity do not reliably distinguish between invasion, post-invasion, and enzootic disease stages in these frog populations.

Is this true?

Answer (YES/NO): NO